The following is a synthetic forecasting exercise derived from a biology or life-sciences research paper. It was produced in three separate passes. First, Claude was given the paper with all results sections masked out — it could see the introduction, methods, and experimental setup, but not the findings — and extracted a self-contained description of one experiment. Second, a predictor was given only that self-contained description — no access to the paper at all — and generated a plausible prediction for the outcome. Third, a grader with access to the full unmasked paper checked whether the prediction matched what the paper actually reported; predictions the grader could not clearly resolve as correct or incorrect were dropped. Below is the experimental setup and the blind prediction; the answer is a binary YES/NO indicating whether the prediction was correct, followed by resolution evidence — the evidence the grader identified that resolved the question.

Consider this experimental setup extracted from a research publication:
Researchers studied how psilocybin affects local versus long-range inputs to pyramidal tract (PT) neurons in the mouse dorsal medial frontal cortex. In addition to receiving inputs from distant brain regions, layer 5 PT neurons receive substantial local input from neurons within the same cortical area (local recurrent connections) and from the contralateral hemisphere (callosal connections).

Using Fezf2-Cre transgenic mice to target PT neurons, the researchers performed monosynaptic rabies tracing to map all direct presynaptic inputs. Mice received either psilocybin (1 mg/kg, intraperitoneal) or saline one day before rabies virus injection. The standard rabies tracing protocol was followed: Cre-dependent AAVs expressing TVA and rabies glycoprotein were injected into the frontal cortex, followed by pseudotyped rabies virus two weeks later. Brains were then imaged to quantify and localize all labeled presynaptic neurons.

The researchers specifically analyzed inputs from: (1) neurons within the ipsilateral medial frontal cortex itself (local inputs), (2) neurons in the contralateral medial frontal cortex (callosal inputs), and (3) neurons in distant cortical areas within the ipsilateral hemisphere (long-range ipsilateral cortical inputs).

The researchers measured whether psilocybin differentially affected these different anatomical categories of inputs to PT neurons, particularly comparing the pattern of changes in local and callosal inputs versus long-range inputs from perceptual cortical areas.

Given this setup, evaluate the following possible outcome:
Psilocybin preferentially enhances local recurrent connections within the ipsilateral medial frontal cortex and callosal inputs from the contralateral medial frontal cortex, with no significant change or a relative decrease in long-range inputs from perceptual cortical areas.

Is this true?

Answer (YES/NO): NO